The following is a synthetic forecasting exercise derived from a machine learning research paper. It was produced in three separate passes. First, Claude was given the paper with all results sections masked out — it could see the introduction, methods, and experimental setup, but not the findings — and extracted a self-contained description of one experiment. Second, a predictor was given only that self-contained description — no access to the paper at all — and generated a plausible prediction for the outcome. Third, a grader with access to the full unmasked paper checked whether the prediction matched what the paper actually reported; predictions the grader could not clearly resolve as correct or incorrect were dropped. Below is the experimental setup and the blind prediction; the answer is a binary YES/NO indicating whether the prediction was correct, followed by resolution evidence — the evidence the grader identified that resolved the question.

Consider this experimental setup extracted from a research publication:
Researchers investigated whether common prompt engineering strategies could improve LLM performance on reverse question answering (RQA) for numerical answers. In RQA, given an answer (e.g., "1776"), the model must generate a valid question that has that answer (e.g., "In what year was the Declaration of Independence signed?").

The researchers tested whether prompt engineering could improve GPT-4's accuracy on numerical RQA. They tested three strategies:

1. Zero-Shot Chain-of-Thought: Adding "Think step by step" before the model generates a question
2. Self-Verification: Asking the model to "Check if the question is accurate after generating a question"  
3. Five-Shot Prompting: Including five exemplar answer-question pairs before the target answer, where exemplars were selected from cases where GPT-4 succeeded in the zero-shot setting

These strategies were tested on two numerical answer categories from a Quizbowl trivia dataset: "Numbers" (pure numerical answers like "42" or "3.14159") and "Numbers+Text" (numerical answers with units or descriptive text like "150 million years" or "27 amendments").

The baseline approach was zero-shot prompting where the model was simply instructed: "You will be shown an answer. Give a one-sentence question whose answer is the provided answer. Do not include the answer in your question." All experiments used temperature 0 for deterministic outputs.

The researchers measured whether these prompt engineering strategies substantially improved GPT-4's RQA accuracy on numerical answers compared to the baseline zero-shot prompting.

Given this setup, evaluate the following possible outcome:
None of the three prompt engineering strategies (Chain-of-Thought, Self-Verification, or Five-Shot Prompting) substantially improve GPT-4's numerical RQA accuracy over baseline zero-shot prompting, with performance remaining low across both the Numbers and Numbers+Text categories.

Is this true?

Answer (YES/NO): YES